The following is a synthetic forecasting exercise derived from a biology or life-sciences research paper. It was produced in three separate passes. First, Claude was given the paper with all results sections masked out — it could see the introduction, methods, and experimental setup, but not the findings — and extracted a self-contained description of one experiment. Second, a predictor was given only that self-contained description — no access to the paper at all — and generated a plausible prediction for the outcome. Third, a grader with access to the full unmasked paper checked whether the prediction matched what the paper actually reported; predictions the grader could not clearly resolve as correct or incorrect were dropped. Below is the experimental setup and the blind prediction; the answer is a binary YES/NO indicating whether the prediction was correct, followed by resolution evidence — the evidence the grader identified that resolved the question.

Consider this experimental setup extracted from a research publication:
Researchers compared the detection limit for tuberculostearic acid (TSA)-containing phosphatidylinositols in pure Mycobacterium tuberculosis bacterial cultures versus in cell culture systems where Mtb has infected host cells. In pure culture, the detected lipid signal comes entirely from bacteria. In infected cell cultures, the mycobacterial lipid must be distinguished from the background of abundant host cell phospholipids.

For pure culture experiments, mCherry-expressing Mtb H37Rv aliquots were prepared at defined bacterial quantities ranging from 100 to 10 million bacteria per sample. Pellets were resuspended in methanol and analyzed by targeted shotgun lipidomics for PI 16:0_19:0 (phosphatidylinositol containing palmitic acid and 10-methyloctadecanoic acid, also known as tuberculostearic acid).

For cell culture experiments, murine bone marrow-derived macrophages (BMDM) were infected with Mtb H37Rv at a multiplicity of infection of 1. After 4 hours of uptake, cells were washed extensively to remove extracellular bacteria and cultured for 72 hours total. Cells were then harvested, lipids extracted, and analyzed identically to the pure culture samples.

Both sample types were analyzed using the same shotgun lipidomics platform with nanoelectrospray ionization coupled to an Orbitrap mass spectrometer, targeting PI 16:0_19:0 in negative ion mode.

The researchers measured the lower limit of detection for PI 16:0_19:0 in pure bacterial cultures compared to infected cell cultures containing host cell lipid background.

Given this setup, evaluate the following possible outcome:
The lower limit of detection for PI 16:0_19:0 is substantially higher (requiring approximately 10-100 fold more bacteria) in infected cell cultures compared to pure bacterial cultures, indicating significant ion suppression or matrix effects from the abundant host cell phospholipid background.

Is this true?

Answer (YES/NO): YES